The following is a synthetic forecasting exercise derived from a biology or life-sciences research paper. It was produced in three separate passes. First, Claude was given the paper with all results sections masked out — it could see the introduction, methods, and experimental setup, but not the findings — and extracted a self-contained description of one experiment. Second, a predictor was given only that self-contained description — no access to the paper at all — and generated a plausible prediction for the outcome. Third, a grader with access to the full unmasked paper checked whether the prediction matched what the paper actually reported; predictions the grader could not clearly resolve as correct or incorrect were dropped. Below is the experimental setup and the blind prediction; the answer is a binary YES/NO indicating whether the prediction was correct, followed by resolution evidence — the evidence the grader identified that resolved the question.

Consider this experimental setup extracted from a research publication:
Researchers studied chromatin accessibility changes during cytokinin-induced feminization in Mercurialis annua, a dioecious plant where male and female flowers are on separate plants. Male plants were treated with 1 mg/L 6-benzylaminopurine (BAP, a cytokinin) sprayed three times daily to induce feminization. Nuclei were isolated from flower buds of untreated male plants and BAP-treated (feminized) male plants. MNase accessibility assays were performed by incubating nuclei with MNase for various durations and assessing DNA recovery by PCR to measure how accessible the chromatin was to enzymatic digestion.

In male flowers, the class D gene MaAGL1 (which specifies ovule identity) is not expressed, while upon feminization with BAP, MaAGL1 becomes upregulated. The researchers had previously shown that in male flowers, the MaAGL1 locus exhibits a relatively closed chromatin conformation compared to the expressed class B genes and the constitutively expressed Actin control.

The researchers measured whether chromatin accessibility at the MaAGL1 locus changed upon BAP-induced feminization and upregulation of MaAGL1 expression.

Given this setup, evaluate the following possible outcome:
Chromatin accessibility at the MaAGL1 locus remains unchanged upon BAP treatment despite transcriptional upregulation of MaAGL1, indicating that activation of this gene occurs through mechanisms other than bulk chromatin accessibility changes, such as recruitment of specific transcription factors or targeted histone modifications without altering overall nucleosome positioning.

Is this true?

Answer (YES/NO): YES